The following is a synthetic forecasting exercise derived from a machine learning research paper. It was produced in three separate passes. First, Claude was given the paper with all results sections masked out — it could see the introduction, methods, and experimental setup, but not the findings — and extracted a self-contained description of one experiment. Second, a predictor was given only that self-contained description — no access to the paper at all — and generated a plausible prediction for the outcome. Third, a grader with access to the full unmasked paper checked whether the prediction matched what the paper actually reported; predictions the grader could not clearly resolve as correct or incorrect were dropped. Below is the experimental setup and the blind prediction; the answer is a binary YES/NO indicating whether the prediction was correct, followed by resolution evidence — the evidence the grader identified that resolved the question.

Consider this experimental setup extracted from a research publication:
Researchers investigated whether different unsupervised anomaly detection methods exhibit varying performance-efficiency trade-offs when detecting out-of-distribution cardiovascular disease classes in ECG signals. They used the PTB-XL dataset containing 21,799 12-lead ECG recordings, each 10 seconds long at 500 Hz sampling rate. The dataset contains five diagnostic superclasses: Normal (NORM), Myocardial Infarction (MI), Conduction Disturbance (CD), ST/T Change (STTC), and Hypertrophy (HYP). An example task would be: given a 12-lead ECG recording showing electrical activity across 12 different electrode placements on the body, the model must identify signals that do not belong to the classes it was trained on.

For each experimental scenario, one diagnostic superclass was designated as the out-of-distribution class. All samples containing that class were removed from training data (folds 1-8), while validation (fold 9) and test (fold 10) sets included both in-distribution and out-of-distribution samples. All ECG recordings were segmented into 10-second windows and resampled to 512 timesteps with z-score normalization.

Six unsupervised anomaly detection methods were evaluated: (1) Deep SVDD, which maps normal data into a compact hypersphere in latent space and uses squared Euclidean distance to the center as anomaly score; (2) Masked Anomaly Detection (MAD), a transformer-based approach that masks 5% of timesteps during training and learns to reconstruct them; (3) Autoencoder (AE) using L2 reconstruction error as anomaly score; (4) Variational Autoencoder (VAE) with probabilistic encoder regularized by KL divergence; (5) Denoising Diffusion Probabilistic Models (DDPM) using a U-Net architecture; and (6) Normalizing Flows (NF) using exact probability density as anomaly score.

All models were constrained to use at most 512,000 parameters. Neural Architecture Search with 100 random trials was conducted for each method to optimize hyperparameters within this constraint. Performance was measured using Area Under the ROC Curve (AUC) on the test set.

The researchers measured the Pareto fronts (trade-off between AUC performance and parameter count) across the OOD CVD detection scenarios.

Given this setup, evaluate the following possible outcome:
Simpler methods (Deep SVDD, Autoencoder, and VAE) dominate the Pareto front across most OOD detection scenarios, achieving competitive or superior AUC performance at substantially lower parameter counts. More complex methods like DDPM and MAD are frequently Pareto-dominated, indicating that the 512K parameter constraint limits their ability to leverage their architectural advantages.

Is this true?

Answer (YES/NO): NO